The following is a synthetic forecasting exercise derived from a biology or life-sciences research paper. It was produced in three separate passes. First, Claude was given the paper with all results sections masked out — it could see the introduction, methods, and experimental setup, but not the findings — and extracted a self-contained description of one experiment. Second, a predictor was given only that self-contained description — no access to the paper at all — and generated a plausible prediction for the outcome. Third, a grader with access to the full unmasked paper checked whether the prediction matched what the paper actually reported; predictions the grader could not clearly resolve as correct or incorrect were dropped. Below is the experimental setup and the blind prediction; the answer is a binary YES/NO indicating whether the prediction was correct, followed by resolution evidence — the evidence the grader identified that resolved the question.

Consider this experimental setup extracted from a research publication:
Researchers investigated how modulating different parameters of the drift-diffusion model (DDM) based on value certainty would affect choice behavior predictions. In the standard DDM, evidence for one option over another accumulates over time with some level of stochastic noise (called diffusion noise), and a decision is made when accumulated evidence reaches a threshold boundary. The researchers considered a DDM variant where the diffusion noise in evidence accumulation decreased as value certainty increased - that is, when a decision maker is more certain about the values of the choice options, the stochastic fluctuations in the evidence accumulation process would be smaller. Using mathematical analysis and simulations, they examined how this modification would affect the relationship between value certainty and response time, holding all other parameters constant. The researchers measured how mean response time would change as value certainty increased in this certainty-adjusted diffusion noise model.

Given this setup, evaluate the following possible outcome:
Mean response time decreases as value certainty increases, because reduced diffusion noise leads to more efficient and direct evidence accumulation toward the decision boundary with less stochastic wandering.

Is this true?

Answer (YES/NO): NO